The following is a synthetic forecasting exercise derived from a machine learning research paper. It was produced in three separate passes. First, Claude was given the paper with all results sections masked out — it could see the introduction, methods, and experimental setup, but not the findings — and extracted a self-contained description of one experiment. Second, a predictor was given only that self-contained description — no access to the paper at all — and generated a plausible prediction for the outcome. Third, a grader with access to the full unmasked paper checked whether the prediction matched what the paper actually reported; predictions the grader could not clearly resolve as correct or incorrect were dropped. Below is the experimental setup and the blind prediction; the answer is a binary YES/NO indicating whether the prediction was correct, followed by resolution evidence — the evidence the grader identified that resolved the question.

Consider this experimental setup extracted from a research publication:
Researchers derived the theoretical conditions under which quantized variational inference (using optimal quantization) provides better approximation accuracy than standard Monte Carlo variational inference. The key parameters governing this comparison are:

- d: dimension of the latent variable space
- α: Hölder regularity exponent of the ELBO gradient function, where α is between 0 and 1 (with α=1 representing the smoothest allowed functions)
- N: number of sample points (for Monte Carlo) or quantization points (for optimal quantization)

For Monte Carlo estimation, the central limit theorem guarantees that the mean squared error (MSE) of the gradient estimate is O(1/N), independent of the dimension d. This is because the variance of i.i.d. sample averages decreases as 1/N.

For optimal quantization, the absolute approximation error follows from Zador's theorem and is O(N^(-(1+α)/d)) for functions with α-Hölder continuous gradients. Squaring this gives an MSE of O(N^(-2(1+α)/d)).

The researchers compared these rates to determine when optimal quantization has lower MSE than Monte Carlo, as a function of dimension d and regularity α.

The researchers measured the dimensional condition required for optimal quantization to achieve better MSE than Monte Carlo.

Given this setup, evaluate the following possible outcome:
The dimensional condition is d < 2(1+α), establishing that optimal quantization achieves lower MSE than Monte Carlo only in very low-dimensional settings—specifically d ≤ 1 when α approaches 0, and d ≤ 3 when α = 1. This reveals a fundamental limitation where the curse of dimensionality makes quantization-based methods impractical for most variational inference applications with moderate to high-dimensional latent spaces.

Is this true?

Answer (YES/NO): YES